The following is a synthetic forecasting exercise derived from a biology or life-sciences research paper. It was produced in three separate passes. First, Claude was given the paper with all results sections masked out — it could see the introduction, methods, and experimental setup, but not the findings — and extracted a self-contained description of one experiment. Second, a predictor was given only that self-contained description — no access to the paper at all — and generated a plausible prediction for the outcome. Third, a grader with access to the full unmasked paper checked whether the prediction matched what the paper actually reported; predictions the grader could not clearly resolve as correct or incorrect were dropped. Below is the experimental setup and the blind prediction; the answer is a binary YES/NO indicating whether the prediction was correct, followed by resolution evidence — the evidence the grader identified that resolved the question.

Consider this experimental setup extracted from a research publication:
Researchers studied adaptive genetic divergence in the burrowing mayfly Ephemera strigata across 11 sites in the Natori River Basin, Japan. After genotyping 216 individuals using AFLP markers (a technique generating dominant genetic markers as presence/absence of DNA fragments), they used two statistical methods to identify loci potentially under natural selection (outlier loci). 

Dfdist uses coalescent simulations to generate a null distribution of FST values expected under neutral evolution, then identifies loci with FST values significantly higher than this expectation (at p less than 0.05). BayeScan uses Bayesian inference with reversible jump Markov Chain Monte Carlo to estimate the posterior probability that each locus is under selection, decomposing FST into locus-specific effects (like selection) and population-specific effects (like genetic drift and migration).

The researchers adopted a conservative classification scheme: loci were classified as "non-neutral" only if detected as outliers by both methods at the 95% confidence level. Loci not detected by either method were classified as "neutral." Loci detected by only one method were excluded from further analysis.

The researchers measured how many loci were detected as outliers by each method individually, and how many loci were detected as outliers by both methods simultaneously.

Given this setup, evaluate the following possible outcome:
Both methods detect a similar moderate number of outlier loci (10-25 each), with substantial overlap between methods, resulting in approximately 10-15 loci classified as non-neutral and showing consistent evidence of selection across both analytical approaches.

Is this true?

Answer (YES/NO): NO